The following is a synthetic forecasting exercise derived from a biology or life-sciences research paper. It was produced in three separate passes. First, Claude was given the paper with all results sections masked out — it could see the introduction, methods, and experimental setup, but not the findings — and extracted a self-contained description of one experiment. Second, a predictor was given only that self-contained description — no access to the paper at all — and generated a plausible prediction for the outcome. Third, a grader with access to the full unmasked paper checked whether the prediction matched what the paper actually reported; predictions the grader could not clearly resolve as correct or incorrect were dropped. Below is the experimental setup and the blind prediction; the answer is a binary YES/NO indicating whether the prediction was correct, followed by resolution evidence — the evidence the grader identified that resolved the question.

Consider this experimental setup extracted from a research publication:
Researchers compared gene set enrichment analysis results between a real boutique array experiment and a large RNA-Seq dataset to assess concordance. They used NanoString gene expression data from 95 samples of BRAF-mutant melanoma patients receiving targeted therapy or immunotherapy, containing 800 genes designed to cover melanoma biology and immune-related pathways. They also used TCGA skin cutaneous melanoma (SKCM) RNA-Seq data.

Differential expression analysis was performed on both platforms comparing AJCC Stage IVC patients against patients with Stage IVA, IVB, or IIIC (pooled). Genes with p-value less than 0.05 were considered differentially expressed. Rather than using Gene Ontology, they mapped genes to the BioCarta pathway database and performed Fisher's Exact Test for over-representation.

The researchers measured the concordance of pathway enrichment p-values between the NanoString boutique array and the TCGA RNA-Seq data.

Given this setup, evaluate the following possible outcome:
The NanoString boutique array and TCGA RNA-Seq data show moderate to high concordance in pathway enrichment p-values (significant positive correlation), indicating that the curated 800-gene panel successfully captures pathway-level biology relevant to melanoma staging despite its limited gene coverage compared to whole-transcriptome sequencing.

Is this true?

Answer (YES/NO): NO